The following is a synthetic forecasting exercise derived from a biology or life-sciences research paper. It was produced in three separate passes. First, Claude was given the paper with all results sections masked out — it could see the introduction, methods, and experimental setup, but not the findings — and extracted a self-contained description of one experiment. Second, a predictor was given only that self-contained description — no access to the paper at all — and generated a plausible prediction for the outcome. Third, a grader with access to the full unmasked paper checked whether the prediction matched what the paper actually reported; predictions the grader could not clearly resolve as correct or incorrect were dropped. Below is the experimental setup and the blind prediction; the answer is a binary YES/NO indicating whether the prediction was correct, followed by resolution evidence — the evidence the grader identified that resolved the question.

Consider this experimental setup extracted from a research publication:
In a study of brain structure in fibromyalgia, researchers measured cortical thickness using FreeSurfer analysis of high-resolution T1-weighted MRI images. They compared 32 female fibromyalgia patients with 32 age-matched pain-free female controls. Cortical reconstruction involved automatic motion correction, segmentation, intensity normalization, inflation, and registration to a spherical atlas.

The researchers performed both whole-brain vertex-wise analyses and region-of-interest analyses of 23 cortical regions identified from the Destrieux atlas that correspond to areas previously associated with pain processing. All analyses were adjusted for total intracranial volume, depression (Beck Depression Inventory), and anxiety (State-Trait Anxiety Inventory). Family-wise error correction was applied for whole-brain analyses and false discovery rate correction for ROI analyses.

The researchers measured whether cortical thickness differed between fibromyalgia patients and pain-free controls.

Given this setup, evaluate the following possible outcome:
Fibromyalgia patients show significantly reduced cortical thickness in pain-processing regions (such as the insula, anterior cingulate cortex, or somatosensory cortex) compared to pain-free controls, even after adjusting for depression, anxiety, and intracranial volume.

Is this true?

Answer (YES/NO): NO